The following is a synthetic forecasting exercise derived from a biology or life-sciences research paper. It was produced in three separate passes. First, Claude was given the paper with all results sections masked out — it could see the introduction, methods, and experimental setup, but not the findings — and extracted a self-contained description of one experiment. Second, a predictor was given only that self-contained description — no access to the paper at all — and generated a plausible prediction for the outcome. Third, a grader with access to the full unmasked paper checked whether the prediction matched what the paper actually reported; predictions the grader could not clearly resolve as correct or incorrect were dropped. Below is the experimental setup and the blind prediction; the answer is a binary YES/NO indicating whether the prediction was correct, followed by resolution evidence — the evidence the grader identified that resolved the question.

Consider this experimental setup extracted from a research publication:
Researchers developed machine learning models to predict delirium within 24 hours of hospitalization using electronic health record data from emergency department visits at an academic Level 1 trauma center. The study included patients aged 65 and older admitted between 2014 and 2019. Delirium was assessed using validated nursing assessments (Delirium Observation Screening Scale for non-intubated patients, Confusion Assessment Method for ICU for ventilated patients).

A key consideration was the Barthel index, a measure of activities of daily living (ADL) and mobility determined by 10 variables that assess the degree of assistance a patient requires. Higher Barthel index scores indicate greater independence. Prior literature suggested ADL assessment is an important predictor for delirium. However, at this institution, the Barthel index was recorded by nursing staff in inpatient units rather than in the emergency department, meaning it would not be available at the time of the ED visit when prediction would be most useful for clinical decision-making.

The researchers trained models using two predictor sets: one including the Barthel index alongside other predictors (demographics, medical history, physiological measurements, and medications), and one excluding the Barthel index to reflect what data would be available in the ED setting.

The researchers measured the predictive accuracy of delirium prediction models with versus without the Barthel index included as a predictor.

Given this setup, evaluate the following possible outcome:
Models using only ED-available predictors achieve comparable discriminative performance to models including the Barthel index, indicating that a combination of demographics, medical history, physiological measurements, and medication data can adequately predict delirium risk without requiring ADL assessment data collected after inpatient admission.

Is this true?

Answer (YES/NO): NO